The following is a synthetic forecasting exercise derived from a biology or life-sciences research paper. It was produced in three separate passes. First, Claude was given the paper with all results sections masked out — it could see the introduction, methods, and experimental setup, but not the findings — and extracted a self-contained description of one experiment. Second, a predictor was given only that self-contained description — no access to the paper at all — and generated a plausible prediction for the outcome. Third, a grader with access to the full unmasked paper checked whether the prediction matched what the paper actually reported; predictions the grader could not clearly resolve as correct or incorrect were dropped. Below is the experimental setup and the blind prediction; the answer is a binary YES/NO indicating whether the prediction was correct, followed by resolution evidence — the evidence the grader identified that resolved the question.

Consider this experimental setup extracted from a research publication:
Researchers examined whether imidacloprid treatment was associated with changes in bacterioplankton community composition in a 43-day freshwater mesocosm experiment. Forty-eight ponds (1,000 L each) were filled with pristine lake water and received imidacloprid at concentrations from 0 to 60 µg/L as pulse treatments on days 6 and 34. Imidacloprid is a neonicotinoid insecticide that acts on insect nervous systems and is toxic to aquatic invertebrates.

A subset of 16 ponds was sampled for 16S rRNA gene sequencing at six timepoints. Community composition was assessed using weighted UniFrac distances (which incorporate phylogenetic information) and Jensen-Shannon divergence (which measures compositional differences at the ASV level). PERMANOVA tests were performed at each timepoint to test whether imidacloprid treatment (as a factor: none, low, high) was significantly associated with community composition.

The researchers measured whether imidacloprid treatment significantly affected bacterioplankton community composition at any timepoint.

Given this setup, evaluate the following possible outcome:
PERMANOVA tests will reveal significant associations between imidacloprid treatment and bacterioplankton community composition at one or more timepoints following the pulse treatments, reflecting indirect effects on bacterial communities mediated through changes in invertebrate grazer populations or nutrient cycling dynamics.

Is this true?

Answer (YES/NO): NO